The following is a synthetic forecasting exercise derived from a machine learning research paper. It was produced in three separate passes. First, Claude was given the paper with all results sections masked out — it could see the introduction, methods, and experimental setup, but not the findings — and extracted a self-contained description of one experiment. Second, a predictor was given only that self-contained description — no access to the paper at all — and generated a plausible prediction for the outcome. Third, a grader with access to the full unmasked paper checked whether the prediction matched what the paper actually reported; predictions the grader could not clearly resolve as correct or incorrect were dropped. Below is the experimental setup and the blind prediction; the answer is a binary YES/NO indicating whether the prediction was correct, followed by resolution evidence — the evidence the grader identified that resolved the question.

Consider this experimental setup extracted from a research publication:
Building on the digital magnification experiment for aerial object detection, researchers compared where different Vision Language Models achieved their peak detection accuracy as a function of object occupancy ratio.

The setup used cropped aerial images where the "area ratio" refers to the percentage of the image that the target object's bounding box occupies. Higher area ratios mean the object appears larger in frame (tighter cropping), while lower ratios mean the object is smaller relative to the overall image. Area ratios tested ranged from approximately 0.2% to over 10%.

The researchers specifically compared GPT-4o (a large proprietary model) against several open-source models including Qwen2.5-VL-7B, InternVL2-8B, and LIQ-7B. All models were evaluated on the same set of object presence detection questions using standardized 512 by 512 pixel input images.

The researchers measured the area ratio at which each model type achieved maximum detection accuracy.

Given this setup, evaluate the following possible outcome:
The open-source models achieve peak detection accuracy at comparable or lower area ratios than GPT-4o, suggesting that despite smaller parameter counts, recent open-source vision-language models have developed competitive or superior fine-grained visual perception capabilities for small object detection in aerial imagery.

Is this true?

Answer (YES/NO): NO